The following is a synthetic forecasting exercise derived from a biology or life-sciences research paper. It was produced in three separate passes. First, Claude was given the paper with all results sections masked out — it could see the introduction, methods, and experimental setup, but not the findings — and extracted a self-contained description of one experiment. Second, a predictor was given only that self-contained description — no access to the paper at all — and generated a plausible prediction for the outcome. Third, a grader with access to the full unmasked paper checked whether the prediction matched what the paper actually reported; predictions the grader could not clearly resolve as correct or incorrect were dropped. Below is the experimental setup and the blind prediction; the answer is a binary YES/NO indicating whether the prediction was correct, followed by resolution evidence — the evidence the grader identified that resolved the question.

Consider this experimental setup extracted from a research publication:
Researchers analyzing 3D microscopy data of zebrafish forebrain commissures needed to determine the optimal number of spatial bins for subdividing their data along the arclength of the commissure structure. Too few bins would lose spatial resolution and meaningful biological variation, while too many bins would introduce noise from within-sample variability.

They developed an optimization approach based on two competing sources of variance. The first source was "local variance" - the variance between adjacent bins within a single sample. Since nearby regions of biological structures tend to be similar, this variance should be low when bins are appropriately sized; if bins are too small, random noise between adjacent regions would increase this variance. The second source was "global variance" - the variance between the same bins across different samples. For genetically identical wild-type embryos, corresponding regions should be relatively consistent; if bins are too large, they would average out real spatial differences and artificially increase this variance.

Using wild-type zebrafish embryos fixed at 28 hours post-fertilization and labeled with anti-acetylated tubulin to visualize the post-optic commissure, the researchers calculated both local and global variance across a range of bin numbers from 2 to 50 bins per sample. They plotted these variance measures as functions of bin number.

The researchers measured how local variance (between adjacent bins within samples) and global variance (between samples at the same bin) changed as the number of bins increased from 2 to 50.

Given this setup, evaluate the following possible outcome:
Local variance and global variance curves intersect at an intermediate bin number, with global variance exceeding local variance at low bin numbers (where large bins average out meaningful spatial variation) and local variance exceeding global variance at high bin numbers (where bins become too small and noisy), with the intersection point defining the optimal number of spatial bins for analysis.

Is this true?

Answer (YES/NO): NO